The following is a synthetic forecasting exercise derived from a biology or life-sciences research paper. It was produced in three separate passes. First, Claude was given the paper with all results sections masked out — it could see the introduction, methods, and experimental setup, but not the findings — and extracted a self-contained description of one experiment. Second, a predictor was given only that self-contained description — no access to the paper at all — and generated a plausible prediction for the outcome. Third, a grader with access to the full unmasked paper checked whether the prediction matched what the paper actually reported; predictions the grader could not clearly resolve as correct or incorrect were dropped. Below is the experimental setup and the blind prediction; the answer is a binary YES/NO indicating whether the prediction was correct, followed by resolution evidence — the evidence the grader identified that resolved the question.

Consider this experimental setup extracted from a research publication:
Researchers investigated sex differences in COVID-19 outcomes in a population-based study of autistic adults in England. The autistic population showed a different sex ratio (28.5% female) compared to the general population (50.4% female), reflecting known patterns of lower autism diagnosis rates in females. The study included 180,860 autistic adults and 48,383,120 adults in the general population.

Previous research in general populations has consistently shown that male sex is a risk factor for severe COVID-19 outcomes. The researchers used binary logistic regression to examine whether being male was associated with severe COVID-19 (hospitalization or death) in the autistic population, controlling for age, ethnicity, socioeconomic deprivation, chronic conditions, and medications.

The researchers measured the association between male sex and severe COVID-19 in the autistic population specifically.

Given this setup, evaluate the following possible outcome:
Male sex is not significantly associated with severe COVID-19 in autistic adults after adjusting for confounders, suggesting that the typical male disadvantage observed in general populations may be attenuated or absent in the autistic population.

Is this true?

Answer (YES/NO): NO